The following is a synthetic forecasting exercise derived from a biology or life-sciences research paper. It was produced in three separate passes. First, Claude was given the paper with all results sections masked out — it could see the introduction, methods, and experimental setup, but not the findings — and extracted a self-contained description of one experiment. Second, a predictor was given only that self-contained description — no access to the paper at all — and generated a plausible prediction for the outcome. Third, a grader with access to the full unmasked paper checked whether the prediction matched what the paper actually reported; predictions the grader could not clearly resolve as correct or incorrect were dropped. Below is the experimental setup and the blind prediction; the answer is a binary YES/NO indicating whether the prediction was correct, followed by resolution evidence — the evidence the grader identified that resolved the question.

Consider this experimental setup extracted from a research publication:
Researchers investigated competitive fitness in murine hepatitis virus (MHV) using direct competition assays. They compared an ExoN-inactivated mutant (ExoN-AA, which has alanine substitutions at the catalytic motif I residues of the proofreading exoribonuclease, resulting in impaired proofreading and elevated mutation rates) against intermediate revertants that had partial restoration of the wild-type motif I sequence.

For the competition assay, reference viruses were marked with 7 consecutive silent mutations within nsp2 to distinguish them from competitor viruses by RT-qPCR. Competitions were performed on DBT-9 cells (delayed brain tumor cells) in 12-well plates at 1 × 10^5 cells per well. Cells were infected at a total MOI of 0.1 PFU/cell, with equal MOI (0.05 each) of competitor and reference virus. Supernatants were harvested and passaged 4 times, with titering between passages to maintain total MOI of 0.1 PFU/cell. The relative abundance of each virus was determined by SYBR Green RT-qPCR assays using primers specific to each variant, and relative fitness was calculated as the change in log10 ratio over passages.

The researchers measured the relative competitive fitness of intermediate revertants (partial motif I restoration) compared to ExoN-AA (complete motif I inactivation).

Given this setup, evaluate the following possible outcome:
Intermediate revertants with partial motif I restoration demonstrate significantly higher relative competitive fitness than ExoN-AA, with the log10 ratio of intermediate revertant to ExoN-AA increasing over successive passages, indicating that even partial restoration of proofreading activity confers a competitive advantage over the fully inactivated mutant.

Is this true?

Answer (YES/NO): NO